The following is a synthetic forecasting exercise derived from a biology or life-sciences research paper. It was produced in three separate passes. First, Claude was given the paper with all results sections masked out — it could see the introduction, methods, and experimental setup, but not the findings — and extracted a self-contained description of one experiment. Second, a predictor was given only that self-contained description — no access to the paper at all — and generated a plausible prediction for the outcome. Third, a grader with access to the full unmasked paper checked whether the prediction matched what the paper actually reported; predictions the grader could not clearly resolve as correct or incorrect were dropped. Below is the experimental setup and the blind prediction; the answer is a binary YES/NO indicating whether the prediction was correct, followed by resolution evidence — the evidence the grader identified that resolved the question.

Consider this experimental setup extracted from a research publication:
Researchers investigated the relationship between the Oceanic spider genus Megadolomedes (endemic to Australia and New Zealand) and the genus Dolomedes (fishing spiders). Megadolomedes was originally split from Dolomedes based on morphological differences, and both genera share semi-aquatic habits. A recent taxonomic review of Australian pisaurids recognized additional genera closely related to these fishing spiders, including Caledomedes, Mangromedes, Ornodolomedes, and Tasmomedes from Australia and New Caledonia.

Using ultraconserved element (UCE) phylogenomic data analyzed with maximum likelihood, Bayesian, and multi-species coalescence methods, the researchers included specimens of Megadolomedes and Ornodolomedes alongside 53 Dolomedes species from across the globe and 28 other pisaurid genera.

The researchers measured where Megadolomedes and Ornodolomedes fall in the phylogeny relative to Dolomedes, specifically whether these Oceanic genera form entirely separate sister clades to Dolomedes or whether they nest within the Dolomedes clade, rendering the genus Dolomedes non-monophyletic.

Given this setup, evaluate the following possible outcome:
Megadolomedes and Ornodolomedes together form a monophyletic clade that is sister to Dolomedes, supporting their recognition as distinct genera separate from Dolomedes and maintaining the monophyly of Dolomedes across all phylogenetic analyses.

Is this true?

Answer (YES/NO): NO